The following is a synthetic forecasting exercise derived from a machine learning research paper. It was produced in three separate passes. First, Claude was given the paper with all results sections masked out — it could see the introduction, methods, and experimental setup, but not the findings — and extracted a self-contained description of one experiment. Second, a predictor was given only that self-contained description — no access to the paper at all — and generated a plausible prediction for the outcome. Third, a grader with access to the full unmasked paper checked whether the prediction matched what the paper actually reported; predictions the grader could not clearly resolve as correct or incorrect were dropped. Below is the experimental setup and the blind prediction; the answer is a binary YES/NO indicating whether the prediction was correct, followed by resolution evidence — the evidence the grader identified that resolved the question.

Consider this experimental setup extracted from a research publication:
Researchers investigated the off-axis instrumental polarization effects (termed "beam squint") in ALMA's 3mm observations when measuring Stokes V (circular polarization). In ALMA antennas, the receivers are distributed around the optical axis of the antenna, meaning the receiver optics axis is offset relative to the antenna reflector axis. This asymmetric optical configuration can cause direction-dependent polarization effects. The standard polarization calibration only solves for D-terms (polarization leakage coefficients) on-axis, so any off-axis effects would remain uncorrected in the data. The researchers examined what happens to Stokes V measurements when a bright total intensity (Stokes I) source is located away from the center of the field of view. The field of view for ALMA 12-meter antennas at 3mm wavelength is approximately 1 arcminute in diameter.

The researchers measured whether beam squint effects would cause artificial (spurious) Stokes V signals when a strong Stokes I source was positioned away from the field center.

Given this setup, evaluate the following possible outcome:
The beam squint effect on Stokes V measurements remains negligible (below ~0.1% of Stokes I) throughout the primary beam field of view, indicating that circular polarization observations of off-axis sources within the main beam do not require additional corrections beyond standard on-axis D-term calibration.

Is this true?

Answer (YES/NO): NO